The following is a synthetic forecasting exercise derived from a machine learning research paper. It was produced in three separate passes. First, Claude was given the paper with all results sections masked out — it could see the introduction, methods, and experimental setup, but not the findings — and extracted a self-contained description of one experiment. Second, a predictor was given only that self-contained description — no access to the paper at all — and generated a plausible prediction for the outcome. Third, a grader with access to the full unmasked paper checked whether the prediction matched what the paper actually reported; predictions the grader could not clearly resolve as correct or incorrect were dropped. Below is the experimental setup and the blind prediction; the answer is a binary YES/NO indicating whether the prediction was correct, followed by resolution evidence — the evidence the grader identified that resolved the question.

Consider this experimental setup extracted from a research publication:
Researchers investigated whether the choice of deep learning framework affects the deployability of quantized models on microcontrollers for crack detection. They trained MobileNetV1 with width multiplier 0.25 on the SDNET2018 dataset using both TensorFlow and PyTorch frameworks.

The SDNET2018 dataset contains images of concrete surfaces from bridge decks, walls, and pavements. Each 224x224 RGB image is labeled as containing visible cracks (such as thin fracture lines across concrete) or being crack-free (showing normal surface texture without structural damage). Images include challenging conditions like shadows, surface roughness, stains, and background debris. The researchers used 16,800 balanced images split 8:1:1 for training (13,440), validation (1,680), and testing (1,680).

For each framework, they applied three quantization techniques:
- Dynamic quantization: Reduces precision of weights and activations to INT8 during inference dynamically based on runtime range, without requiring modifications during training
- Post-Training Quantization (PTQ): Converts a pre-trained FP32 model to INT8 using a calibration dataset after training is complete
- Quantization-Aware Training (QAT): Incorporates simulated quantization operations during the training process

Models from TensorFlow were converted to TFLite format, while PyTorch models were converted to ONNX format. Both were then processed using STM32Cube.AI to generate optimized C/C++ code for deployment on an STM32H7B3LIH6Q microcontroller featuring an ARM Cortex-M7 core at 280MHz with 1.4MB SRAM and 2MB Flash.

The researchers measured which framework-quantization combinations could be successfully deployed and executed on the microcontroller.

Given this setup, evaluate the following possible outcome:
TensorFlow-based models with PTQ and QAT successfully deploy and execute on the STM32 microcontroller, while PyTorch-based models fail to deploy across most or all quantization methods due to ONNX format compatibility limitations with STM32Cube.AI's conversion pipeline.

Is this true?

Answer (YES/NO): NO